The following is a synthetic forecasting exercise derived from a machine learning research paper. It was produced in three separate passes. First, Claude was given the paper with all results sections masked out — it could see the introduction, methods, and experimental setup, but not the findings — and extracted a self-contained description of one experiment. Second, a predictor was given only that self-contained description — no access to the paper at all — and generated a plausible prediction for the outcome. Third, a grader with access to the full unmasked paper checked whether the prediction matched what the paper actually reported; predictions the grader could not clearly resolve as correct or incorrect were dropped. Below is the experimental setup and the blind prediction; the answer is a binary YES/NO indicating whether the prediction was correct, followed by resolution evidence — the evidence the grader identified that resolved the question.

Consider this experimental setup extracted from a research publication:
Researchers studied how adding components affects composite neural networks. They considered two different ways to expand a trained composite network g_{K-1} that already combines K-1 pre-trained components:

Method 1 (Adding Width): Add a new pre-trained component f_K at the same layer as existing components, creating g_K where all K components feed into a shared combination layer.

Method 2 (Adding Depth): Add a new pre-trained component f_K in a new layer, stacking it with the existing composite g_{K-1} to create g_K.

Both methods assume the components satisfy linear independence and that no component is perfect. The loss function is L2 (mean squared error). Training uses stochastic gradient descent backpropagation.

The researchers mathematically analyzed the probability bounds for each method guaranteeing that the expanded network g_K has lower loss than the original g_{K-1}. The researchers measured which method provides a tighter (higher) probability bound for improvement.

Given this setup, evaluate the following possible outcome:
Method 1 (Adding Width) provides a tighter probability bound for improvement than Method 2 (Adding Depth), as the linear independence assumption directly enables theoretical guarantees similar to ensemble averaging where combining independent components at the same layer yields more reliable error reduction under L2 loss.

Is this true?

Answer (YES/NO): NO